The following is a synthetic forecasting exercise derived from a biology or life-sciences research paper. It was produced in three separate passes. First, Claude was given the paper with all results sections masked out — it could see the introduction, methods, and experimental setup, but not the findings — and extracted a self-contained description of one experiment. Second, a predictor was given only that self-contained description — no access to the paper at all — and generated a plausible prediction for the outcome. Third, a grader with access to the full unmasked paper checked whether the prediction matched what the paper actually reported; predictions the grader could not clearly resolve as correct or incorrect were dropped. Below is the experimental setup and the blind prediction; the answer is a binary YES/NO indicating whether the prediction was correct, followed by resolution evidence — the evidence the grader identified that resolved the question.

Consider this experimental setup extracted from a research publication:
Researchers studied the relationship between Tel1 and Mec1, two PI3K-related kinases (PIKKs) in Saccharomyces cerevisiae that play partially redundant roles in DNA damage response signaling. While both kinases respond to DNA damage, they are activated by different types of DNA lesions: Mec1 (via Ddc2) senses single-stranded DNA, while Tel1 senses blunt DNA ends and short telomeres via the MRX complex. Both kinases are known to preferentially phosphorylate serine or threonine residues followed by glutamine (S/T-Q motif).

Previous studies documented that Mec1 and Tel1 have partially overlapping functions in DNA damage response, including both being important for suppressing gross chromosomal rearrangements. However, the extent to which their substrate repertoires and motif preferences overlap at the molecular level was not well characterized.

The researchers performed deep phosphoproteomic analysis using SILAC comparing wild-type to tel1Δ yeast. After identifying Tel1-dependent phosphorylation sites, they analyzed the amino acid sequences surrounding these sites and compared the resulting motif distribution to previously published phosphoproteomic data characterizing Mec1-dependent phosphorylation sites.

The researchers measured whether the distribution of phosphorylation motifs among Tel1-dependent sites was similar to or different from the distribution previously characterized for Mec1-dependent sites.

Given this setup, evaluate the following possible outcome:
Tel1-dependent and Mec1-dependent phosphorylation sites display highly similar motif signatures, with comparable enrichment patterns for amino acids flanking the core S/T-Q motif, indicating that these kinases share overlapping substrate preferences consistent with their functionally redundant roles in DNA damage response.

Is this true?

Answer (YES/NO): NO